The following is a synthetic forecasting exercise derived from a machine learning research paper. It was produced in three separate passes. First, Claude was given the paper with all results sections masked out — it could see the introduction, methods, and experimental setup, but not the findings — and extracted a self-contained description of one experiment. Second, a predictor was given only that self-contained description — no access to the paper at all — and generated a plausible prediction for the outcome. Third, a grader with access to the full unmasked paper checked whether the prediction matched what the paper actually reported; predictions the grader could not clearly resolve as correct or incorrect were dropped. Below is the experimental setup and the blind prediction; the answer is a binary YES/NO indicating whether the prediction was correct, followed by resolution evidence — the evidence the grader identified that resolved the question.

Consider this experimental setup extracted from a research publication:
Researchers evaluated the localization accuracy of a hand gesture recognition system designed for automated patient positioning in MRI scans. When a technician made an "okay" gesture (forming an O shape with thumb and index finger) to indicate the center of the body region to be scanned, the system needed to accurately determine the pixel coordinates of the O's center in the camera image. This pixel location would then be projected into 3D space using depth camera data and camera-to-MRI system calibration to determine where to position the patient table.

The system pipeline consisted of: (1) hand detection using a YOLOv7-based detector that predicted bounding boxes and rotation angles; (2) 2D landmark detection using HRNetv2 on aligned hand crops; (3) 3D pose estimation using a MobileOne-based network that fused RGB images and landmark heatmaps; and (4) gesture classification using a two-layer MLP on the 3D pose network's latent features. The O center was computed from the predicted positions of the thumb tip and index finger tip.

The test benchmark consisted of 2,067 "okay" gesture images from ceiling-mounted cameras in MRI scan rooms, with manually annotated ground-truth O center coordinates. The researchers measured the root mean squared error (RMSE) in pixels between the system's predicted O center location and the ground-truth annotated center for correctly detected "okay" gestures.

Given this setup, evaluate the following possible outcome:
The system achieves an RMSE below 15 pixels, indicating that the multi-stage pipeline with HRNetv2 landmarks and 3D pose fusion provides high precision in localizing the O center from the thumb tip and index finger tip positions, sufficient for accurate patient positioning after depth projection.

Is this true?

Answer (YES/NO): YES